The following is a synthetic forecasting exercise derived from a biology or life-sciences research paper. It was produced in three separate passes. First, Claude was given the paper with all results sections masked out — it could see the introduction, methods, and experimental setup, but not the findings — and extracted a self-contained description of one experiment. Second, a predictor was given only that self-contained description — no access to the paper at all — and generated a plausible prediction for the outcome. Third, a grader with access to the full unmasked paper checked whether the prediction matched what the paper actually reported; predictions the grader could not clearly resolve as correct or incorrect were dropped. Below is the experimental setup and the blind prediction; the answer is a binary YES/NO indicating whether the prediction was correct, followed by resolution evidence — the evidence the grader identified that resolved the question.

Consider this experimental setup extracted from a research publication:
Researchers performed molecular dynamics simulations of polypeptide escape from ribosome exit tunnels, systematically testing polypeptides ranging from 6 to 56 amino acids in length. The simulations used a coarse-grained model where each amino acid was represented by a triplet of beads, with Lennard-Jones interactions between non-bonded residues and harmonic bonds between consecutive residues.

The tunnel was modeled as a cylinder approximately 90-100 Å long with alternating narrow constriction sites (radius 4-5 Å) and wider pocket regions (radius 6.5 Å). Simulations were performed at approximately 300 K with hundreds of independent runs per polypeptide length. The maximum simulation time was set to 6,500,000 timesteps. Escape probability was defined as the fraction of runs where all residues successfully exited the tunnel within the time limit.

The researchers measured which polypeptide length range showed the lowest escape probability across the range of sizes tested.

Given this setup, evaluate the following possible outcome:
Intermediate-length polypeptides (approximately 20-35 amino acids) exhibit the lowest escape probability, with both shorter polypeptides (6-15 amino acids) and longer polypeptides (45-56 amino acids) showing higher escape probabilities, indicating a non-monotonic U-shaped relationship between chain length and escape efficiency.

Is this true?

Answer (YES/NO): NO